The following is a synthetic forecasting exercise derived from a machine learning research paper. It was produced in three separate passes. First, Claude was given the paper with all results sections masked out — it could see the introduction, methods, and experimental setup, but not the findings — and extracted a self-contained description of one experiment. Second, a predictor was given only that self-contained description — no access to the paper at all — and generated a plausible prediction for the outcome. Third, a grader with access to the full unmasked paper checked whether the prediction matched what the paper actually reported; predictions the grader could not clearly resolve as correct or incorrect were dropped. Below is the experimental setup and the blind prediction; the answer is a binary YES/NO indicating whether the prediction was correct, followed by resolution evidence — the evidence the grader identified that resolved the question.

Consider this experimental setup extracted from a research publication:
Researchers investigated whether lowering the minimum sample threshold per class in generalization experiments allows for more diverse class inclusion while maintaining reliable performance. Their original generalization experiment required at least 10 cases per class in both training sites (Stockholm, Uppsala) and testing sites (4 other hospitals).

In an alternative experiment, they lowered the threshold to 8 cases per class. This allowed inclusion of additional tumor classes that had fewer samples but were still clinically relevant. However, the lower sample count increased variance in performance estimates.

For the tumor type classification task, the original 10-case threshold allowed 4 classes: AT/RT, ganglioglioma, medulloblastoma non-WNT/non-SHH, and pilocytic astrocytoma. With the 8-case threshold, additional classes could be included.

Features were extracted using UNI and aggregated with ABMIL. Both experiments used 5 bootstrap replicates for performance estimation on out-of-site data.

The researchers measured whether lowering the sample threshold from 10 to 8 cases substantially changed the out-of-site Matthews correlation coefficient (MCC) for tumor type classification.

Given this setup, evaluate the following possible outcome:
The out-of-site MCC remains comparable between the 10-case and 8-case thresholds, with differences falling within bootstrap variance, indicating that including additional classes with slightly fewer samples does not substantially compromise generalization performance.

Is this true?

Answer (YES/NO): YES